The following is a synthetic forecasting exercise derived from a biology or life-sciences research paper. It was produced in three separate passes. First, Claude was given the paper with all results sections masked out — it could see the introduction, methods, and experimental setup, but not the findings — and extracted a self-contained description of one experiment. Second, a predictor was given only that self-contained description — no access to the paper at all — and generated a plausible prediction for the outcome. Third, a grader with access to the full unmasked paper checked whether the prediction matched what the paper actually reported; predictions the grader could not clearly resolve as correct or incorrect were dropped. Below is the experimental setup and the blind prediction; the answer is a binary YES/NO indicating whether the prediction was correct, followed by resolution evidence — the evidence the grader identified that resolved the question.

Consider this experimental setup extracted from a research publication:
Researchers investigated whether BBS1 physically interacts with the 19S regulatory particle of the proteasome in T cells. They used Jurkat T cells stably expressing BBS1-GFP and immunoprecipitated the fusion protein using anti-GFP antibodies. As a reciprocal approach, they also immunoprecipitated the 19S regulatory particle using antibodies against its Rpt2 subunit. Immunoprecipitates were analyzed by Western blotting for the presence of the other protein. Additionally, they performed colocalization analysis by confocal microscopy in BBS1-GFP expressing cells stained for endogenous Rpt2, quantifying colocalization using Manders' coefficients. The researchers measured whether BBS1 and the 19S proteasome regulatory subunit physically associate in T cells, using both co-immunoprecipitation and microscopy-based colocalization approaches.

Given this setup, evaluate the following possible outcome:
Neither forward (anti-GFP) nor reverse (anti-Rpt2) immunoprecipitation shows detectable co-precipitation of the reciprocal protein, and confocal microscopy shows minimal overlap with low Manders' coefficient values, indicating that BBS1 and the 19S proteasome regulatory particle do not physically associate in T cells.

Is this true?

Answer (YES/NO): NO